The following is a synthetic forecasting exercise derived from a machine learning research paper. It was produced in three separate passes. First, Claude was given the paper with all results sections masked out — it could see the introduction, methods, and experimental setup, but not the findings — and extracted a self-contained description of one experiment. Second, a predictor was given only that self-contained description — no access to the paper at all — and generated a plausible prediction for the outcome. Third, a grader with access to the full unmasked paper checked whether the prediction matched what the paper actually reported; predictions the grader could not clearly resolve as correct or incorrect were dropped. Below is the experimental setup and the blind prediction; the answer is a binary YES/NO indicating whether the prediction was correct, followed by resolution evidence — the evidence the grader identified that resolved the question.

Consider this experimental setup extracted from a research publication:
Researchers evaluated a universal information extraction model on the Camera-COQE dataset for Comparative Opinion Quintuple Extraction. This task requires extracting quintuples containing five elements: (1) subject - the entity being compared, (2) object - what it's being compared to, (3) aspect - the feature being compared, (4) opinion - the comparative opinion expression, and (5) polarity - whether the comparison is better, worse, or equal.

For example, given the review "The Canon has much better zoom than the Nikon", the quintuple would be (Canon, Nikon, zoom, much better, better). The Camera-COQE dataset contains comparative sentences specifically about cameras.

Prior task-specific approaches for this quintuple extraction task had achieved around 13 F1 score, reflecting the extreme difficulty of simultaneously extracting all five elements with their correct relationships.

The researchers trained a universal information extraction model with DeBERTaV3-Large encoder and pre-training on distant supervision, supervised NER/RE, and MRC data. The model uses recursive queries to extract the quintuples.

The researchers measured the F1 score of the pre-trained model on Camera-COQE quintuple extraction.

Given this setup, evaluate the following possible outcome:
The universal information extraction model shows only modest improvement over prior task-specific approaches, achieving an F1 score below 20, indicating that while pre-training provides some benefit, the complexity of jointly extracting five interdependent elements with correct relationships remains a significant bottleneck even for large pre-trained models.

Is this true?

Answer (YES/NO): NO